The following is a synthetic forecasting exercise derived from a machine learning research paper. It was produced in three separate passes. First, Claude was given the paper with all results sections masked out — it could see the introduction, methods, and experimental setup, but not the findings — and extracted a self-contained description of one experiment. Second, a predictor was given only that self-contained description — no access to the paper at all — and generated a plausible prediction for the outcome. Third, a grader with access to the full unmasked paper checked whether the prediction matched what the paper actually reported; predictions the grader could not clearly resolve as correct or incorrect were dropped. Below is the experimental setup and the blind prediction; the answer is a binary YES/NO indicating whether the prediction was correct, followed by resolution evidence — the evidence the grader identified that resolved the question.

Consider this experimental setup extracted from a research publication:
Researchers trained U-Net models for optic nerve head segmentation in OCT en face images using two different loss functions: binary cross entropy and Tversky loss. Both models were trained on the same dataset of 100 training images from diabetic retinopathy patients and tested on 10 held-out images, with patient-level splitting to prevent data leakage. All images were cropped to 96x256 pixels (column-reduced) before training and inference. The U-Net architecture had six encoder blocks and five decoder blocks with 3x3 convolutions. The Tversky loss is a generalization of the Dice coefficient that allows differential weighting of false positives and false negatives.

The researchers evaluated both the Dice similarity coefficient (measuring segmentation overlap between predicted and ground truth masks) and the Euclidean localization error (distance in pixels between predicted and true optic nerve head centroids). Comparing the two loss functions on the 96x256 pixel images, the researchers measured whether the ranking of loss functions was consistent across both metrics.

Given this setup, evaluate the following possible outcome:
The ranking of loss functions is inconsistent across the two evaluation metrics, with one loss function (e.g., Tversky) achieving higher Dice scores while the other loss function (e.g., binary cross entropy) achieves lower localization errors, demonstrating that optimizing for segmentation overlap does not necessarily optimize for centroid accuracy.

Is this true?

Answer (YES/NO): NO